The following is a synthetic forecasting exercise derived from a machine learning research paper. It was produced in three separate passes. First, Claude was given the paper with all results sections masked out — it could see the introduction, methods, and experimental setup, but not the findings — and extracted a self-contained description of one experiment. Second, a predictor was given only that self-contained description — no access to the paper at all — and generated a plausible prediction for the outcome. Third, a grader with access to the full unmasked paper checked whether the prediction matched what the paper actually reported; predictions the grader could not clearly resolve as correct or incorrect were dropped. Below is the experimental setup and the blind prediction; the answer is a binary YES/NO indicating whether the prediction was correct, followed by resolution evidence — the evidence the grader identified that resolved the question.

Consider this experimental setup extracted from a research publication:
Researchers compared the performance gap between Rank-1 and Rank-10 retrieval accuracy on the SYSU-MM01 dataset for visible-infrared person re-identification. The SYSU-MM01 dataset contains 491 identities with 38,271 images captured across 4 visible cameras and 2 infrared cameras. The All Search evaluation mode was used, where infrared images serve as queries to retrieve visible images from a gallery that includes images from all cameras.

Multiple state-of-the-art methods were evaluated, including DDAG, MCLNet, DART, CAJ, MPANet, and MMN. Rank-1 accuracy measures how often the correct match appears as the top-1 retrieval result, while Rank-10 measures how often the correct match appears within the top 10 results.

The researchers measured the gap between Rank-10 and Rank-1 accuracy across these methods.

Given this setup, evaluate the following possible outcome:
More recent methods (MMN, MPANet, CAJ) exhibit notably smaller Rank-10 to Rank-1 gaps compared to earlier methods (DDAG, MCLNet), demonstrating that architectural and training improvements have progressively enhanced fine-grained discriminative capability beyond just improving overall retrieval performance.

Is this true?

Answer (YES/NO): NO